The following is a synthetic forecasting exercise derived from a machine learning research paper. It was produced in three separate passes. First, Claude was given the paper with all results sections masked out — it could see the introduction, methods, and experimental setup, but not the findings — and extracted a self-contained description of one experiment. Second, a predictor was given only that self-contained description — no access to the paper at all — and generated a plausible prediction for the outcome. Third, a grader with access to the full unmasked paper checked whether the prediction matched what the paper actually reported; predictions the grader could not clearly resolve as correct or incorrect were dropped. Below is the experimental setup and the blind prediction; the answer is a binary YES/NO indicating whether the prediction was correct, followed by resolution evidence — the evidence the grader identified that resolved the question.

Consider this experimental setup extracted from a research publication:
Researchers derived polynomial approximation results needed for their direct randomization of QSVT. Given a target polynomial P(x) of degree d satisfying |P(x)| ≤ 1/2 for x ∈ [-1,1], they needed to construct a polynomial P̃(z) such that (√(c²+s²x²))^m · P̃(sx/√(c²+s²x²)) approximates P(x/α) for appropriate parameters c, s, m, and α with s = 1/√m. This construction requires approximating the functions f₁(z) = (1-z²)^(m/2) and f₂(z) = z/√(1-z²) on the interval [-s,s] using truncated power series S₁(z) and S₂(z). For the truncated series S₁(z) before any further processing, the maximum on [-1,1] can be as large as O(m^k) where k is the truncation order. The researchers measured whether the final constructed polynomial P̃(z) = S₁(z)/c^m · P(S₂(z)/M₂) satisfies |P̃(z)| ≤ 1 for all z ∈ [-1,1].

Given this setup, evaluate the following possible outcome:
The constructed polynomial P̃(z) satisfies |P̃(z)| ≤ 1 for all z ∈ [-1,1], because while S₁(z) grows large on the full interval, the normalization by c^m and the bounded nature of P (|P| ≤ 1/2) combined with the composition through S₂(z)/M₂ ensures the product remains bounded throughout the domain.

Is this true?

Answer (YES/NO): YES